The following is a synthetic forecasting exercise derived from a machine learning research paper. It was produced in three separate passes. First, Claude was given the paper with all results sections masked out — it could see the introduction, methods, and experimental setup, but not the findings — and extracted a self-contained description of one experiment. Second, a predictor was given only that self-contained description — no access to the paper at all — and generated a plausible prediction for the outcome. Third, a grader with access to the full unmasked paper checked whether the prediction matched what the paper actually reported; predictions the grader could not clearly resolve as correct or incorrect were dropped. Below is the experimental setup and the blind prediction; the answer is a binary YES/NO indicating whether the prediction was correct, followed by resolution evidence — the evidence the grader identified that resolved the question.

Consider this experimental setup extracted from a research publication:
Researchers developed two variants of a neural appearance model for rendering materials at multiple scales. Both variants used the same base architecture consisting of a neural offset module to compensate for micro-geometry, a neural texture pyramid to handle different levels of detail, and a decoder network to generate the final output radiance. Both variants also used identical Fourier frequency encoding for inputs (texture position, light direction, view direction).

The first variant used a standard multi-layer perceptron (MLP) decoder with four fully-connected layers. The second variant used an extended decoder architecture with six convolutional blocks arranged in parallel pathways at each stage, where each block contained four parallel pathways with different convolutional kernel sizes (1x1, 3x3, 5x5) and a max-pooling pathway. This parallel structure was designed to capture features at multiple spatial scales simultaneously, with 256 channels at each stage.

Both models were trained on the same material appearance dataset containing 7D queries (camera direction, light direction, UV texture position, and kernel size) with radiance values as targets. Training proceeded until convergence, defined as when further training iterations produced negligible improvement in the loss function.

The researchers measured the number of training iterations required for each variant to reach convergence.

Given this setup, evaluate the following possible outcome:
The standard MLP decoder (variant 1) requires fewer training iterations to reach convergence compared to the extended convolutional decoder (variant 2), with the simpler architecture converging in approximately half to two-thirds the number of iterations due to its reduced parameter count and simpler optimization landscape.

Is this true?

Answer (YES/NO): NO